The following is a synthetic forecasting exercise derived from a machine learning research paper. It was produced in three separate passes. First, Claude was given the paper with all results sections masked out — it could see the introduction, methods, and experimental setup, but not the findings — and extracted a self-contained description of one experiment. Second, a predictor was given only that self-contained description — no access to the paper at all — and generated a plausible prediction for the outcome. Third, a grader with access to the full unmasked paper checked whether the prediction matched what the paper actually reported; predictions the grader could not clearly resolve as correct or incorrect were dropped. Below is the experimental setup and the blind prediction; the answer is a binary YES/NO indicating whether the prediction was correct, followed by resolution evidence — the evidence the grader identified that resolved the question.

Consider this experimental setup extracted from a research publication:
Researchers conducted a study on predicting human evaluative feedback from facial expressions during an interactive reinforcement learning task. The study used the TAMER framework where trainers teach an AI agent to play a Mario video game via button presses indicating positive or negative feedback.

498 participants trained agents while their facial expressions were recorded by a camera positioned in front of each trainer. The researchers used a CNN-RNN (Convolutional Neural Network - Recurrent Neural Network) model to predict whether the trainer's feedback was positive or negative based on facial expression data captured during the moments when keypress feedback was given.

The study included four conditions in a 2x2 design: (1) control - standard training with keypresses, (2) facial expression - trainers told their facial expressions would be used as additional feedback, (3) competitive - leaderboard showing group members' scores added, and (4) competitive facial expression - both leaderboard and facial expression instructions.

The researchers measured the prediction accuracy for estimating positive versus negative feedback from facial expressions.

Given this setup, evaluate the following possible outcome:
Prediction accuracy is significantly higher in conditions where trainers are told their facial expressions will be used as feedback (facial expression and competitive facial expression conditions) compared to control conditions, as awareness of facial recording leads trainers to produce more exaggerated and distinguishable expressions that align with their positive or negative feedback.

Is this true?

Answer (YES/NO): NO